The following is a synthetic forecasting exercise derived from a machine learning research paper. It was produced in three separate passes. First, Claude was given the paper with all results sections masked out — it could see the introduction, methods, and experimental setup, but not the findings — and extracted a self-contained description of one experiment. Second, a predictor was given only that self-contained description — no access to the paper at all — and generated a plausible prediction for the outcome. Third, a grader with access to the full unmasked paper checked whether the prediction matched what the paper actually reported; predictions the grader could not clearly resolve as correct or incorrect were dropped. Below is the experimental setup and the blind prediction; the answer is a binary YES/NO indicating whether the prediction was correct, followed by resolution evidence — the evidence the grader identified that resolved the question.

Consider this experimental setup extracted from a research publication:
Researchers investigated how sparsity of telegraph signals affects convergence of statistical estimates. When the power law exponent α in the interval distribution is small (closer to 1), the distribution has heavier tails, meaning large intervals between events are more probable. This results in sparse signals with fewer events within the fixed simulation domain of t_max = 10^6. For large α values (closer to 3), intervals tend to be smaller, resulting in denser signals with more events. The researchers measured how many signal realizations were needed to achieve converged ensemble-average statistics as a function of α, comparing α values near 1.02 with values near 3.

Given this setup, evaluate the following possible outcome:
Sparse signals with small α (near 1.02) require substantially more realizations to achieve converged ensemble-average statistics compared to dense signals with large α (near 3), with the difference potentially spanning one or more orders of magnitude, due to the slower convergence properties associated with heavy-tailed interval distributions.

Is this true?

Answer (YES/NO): YES